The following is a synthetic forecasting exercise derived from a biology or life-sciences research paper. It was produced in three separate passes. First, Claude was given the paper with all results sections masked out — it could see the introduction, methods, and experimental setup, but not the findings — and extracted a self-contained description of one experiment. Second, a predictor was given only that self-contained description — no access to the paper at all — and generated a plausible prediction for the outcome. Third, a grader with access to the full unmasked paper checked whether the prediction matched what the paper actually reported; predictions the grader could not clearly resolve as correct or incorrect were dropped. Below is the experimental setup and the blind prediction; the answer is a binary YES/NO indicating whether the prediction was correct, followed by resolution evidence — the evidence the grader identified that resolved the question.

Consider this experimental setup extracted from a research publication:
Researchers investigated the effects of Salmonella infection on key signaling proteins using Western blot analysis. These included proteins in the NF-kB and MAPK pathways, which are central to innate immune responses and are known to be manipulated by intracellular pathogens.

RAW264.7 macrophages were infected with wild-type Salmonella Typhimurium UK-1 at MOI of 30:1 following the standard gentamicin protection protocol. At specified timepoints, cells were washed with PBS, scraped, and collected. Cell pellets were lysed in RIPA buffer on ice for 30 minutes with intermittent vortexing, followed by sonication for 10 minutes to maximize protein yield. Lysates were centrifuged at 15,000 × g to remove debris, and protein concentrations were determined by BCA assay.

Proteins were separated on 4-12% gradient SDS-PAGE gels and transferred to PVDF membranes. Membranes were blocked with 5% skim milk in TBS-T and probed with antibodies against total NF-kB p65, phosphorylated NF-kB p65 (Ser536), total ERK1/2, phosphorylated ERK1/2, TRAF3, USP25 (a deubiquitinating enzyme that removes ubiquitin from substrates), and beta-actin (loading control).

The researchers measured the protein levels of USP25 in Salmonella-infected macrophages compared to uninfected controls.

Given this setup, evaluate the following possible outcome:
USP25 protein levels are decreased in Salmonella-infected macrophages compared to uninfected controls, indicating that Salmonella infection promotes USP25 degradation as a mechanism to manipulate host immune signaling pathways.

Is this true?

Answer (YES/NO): NO